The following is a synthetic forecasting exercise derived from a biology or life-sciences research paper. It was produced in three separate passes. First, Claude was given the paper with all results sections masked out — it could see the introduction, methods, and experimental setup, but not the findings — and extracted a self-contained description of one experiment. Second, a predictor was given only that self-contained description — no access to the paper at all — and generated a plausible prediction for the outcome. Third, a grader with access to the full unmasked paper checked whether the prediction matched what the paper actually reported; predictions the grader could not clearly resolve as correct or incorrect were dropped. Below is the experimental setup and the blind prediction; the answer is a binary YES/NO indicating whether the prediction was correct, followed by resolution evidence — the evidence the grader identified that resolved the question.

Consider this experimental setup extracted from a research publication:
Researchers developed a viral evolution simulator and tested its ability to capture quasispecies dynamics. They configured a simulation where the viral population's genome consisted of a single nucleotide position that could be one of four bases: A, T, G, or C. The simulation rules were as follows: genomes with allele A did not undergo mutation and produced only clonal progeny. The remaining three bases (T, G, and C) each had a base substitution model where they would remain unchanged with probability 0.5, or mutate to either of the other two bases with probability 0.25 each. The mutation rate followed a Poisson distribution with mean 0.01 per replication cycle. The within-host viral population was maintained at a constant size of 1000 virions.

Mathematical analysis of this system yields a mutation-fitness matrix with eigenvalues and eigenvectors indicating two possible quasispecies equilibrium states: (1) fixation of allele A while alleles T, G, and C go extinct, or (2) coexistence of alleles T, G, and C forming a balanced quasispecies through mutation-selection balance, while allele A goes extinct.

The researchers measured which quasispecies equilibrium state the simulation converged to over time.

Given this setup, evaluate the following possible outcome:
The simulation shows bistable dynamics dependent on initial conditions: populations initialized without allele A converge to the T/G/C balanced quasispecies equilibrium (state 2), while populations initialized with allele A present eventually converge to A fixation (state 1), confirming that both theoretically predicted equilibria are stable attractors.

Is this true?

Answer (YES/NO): NO